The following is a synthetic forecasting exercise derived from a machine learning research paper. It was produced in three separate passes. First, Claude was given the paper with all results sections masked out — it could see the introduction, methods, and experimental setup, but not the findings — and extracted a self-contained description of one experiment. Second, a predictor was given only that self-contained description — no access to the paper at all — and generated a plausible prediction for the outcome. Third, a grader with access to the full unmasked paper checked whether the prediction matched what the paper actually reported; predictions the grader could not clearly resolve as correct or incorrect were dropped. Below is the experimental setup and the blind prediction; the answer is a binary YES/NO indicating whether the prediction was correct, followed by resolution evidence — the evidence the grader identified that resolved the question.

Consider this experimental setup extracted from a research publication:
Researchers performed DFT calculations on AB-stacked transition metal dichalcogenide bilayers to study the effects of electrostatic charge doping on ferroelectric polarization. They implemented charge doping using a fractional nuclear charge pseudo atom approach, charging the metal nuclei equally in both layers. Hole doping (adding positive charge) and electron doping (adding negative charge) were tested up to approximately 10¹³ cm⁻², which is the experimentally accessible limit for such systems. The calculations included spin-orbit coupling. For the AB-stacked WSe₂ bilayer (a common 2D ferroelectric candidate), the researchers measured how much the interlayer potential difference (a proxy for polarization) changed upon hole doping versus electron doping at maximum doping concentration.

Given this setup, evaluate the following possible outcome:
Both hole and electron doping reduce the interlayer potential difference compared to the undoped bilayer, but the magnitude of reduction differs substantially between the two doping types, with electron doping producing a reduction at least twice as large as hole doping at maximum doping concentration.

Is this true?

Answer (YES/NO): NO